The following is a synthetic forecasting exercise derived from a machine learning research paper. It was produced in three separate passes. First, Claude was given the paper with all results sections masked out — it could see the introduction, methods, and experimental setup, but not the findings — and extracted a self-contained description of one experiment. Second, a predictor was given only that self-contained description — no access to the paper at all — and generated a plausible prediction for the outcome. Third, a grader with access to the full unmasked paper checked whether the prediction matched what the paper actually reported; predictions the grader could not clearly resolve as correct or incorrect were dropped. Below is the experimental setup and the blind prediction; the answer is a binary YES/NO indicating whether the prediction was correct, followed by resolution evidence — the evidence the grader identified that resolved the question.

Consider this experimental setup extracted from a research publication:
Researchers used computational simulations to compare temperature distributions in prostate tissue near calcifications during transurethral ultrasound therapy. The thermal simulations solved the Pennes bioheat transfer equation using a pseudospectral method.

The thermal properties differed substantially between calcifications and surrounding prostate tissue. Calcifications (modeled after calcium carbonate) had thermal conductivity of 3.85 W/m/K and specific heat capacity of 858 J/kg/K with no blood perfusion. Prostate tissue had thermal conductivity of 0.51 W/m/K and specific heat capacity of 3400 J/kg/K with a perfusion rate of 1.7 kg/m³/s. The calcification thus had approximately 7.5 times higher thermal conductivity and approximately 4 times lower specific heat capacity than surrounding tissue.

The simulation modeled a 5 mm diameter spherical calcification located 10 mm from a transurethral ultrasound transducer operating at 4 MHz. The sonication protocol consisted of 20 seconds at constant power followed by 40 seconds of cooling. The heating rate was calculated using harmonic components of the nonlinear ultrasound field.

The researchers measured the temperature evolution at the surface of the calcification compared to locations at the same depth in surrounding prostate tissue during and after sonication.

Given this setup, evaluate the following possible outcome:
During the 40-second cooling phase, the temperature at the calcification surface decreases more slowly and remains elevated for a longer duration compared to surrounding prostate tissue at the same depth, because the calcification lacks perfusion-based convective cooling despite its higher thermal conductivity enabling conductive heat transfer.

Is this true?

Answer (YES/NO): NO